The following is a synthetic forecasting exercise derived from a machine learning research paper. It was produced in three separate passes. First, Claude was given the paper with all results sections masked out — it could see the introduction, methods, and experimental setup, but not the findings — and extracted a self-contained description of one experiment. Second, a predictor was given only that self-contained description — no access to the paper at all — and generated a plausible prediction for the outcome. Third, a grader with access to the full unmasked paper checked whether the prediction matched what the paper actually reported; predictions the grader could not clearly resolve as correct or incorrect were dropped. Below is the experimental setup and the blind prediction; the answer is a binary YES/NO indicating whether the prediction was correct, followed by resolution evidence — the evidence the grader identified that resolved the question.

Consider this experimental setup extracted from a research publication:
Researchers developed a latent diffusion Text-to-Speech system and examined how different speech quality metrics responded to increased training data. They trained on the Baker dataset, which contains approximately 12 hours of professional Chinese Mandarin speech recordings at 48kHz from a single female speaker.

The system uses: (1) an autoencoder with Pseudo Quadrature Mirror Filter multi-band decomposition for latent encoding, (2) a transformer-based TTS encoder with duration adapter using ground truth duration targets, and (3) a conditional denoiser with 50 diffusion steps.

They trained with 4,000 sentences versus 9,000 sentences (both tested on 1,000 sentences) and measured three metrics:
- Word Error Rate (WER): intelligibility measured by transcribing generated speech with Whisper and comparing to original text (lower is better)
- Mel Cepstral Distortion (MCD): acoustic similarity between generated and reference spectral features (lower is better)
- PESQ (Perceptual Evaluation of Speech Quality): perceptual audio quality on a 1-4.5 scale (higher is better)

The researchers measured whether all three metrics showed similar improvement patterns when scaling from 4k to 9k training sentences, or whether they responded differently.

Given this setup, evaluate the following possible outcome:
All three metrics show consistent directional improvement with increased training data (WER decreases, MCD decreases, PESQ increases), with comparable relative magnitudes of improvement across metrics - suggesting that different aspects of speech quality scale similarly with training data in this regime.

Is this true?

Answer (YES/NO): NO